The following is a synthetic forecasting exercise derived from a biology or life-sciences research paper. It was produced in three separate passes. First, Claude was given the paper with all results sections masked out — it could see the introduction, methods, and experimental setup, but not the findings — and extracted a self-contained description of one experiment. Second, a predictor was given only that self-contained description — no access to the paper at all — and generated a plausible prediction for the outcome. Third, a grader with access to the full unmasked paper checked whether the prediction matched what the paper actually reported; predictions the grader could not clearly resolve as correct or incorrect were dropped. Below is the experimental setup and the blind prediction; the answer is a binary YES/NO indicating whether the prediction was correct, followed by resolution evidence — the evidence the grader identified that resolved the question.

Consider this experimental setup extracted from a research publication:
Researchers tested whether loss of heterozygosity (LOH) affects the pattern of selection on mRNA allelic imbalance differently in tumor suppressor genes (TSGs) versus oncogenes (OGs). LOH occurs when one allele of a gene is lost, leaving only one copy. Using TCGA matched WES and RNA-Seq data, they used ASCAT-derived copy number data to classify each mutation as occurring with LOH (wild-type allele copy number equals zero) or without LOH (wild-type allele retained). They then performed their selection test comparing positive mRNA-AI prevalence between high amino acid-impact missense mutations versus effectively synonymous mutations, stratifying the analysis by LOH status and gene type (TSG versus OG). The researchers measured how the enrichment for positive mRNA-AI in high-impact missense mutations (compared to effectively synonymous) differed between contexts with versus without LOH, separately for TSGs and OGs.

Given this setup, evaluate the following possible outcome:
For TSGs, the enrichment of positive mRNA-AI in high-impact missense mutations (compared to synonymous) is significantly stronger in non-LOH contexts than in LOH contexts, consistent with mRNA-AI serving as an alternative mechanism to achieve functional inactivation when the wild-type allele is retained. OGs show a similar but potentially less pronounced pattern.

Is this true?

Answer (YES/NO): NO